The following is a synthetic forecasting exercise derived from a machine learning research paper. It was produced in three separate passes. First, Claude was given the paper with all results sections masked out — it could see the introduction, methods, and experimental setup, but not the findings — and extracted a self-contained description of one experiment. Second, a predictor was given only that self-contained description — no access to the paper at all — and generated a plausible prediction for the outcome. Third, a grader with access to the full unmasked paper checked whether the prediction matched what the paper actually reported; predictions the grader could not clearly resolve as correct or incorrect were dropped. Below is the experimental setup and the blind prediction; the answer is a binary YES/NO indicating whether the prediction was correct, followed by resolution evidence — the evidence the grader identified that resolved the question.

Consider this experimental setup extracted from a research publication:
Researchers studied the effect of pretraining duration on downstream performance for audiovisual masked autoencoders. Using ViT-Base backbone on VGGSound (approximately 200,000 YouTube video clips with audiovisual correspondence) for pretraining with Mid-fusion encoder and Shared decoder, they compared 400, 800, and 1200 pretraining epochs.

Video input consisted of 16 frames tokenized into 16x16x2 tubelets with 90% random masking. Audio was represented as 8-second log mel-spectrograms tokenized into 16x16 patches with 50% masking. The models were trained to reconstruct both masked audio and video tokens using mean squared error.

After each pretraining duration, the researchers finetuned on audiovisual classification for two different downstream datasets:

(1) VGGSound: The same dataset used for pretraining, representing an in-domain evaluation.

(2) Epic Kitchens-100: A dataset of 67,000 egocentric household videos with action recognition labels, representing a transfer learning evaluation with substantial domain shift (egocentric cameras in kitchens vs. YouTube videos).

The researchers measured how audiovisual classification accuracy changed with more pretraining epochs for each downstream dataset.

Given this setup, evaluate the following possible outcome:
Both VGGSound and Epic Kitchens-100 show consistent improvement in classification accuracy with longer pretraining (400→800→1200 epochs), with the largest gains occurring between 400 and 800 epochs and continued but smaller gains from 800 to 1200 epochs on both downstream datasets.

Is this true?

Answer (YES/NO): NO